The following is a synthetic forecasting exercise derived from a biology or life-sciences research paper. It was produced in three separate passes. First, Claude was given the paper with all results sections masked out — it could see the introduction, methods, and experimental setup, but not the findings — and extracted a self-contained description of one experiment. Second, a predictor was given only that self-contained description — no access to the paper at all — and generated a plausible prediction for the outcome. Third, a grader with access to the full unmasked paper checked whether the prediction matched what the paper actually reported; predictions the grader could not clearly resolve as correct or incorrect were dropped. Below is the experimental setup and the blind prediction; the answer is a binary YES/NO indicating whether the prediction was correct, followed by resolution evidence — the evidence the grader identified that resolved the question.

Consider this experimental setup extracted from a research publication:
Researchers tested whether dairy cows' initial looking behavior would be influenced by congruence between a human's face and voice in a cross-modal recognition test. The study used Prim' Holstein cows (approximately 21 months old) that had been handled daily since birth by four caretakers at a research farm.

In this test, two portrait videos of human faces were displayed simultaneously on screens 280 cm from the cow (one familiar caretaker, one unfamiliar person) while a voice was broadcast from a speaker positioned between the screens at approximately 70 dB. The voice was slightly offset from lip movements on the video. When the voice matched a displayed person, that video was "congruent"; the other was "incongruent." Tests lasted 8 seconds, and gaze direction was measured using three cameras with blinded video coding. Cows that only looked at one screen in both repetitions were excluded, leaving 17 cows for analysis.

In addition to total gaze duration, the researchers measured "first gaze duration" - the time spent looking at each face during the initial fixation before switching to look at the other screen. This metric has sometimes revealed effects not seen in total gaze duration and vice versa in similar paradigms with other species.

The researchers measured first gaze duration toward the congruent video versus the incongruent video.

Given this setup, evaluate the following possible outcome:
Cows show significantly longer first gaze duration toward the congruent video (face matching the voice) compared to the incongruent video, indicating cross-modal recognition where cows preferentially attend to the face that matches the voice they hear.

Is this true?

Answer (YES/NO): YES